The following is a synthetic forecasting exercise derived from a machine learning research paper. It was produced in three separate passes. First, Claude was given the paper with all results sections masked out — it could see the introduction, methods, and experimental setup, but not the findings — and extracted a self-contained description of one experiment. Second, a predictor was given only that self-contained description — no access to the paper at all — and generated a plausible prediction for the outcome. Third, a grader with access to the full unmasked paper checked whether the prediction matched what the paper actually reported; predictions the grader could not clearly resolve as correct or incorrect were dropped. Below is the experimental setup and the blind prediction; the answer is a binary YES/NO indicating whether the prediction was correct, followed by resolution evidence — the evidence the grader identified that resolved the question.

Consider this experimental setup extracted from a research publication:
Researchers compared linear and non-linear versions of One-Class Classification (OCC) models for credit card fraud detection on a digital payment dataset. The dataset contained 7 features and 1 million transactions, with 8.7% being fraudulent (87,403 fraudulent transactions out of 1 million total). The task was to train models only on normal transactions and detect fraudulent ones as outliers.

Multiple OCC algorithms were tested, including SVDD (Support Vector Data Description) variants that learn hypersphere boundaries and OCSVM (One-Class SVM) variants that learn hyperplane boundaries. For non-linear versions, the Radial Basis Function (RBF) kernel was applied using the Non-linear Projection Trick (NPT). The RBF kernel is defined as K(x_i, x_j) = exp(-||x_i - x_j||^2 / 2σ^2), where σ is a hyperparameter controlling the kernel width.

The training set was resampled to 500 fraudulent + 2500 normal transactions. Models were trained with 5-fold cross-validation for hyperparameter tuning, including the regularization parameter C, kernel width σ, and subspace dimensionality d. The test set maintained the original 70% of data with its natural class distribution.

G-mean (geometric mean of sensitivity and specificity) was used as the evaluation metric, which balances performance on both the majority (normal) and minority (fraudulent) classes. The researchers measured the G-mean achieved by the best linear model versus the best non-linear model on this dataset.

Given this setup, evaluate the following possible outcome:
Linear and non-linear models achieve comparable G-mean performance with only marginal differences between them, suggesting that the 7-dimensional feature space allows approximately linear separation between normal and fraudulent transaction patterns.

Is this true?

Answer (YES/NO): NO